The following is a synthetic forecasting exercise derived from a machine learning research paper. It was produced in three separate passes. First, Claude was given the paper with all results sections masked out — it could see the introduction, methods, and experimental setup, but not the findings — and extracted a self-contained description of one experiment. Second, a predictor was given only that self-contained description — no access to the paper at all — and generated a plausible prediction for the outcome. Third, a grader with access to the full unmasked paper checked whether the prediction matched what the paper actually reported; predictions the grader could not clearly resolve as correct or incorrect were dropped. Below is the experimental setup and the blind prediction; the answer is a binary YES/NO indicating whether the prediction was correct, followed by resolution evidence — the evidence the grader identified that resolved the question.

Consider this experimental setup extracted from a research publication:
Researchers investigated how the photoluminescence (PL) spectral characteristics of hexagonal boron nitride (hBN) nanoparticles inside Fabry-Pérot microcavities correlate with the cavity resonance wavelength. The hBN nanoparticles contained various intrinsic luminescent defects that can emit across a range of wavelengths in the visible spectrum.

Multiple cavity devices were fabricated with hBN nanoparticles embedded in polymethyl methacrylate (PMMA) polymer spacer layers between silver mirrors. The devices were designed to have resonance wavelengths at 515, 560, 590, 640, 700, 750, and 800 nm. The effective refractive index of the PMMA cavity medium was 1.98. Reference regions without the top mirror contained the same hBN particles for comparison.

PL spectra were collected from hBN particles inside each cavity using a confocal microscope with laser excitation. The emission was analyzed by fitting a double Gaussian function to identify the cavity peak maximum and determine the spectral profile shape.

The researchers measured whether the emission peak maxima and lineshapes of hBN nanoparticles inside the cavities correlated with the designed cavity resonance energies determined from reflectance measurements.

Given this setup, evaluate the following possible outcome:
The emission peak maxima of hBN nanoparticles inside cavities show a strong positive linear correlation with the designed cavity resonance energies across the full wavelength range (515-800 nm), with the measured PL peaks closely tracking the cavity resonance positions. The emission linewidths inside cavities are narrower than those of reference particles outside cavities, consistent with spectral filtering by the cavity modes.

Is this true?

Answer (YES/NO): NO